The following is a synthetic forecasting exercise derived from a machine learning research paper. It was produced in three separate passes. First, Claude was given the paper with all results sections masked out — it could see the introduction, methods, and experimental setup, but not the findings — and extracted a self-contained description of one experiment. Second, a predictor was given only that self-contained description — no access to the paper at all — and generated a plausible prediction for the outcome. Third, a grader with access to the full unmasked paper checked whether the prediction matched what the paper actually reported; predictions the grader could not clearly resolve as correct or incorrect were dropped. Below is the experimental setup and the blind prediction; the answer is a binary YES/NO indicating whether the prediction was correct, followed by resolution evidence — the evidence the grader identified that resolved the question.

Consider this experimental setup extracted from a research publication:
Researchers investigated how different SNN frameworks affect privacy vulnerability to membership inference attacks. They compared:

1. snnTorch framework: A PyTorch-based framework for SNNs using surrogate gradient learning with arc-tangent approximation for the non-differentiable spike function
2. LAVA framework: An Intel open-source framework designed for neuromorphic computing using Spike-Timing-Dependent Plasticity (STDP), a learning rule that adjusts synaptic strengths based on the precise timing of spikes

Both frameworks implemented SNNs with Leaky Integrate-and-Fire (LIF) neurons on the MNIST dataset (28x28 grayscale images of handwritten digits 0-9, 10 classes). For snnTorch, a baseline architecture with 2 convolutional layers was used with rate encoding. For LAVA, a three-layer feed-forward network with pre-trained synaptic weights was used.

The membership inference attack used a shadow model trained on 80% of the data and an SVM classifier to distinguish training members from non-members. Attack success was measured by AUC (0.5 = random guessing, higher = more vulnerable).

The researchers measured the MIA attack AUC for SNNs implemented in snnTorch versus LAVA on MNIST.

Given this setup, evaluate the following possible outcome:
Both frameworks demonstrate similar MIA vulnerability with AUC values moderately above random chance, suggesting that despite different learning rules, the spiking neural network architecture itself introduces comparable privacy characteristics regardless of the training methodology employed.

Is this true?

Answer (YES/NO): NO